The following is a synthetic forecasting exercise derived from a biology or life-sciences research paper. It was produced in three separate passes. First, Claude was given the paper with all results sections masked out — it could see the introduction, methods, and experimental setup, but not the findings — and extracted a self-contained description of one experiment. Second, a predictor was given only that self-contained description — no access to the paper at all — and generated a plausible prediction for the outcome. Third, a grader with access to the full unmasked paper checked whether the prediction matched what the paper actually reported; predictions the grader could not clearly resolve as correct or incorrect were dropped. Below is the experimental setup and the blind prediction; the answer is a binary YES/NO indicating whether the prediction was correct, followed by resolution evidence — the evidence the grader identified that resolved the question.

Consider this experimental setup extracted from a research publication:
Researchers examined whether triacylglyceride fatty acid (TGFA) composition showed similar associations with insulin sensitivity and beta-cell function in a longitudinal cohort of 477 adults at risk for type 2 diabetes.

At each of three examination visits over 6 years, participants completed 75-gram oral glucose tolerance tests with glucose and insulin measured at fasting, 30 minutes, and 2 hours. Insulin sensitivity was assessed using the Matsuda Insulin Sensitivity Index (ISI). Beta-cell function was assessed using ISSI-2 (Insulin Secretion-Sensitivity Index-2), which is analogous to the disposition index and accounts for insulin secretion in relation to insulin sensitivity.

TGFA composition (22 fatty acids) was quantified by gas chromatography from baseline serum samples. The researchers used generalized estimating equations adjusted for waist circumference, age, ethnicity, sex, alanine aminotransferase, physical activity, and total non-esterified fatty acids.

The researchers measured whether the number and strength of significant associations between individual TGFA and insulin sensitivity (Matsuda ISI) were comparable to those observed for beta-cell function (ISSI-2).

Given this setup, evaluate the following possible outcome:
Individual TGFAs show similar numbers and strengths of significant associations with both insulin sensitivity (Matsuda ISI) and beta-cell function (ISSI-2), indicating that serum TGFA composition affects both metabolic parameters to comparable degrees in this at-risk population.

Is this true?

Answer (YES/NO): NO